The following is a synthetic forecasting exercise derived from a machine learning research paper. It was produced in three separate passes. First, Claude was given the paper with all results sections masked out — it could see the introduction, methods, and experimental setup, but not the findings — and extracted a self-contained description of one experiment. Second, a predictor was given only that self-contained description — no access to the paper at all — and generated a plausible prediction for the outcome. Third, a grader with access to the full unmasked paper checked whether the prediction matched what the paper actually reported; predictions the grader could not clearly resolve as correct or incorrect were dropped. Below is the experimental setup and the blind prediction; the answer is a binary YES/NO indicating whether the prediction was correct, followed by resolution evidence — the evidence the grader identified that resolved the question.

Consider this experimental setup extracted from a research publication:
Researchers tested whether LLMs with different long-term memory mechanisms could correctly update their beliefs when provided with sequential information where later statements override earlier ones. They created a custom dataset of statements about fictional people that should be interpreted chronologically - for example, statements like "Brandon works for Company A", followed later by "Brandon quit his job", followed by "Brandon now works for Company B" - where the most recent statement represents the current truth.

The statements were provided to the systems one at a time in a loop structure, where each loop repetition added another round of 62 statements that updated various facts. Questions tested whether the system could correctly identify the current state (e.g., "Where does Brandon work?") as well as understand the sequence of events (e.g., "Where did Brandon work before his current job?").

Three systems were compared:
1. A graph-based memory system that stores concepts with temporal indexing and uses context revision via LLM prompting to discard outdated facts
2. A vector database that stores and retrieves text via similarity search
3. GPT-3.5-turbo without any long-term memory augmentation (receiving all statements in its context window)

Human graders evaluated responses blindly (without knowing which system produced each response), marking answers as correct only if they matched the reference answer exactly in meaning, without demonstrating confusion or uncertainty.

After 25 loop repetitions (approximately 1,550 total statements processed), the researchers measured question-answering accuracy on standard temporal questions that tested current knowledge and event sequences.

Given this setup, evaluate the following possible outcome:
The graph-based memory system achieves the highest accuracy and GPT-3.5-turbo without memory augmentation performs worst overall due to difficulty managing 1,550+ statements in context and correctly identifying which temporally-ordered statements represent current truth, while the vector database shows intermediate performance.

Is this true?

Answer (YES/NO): NO